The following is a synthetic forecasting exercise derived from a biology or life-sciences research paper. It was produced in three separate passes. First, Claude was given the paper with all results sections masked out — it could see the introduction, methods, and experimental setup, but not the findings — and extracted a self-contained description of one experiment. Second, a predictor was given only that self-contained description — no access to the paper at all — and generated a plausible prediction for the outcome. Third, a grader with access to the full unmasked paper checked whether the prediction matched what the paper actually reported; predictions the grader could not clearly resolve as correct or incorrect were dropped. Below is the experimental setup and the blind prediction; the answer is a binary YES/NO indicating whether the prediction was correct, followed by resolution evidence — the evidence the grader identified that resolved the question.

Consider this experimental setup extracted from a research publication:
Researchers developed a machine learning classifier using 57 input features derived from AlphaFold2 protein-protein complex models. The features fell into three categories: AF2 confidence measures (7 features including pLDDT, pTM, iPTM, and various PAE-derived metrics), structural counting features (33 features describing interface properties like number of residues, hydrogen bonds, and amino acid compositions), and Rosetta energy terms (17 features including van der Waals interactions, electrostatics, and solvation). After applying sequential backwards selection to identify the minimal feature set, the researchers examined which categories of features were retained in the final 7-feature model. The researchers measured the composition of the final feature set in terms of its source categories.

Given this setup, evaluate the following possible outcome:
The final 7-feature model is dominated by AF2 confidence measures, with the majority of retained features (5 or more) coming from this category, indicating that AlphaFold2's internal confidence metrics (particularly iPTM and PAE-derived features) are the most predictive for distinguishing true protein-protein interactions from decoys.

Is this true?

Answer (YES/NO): NO